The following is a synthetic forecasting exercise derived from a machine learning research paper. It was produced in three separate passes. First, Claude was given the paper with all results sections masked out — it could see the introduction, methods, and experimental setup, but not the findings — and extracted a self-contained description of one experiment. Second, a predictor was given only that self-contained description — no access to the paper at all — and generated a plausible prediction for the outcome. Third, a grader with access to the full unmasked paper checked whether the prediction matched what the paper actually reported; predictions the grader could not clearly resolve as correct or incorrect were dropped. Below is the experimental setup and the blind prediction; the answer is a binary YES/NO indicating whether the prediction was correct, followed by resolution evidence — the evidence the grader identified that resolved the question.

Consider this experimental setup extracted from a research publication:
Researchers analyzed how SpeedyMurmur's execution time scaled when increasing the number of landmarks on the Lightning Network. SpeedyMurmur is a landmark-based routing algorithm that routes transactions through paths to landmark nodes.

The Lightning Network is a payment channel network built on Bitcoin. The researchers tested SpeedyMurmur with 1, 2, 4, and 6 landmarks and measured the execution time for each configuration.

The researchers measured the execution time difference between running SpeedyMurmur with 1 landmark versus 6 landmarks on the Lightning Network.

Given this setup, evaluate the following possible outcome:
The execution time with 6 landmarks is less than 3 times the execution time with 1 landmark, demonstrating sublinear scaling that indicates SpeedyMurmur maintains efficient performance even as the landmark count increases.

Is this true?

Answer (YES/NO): NO